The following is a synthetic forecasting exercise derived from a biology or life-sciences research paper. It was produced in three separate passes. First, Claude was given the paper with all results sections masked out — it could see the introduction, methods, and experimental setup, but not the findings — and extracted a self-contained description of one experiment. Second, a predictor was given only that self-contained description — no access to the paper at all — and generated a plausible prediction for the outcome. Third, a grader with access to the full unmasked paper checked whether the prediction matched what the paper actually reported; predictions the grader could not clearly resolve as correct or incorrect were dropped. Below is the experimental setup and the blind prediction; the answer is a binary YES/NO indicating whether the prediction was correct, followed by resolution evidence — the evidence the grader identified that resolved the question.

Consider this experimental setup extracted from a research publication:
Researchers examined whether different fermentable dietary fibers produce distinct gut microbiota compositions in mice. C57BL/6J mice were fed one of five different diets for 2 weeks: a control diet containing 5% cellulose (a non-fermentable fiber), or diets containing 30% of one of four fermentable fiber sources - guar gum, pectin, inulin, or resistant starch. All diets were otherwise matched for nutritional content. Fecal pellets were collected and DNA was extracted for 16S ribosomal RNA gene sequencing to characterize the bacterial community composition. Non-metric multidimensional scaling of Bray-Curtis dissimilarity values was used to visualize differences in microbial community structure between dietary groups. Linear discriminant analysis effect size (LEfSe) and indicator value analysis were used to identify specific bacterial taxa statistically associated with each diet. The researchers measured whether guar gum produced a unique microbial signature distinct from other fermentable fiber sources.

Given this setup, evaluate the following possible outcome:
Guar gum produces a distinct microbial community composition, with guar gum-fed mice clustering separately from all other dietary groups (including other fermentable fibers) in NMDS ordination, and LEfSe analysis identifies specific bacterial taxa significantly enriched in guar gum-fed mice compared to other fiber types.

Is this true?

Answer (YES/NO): NO